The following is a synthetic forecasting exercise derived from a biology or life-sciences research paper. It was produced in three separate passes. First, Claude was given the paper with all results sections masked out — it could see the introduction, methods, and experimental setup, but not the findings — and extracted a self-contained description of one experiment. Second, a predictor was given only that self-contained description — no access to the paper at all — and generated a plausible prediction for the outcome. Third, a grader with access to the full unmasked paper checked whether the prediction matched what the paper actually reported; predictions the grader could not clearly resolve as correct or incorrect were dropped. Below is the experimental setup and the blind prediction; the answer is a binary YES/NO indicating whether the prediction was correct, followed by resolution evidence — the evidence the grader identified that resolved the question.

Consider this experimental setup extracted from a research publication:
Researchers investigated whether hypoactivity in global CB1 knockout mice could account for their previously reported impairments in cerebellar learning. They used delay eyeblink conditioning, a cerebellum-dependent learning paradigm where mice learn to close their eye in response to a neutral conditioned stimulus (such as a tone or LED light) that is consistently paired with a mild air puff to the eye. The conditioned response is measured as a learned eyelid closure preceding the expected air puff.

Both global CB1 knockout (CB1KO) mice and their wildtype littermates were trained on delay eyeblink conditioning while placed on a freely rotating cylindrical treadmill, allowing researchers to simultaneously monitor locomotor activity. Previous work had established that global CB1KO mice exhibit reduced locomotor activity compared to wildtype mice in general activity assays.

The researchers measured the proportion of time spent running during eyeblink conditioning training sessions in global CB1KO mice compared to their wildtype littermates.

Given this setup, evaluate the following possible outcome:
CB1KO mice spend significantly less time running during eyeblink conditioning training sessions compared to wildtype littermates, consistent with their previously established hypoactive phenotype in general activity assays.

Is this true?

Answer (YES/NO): YES